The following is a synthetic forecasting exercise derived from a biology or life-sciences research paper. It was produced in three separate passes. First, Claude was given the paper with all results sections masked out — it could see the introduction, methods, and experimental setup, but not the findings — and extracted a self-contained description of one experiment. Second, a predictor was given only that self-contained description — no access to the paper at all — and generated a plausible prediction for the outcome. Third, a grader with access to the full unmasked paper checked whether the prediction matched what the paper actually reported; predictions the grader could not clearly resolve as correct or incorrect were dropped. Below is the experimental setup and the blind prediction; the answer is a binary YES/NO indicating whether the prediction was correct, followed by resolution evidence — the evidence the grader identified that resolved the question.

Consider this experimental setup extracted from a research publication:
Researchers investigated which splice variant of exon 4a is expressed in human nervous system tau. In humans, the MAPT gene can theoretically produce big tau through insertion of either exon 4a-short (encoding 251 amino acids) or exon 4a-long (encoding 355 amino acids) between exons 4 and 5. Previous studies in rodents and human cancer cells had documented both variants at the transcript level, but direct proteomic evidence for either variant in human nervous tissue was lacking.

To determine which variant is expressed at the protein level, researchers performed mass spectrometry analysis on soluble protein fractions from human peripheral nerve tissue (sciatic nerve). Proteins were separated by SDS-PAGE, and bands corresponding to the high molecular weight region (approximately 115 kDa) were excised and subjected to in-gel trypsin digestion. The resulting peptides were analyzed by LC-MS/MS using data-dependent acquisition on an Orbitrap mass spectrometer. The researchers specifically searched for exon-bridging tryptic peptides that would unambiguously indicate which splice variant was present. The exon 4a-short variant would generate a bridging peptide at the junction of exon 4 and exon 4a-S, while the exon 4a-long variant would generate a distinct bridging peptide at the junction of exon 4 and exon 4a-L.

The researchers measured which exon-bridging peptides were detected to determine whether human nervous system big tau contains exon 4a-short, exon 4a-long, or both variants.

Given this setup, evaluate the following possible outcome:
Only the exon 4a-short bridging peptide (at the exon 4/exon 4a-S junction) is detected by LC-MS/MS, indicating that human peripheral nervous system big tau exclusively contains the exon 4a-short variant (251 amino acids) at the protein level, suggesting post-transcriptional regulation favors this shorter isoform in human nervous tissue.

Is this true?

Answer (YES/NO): NO